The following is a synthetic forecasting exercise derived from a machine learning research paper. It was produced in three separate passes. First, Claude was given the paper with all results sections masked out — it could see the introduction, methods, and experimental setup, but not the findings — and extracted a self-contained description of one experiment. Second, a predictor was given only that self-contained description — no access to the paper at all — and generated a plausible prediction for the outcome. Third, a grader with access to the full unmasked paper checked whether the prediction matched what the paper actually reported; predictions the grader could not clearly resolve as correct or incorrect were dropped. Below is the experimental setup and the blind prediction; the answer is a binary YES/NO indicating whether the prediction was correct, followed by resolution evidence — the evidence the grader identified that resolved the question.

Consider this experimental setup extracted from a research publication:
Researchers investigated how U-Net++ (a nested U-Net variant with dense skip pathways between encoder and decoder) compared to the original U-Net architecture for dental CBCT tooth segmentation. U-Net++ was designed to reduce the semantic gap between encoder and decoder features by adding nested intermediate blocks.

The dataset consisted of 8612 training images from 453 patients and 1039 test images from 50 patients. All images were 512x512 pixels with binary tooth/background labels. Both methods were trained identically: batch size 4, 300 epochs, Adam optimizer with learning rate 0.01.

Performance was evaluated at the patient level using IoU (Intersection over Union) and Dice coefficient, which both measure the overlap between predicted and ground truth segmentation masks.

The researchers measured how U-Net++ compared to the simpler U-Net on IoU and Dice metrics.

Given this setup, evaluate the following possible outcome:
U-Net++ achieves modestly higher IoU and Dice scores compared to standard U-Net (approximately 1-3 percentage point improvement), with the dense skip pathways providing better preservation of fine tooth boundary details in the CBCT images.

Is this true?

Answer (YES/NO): NO